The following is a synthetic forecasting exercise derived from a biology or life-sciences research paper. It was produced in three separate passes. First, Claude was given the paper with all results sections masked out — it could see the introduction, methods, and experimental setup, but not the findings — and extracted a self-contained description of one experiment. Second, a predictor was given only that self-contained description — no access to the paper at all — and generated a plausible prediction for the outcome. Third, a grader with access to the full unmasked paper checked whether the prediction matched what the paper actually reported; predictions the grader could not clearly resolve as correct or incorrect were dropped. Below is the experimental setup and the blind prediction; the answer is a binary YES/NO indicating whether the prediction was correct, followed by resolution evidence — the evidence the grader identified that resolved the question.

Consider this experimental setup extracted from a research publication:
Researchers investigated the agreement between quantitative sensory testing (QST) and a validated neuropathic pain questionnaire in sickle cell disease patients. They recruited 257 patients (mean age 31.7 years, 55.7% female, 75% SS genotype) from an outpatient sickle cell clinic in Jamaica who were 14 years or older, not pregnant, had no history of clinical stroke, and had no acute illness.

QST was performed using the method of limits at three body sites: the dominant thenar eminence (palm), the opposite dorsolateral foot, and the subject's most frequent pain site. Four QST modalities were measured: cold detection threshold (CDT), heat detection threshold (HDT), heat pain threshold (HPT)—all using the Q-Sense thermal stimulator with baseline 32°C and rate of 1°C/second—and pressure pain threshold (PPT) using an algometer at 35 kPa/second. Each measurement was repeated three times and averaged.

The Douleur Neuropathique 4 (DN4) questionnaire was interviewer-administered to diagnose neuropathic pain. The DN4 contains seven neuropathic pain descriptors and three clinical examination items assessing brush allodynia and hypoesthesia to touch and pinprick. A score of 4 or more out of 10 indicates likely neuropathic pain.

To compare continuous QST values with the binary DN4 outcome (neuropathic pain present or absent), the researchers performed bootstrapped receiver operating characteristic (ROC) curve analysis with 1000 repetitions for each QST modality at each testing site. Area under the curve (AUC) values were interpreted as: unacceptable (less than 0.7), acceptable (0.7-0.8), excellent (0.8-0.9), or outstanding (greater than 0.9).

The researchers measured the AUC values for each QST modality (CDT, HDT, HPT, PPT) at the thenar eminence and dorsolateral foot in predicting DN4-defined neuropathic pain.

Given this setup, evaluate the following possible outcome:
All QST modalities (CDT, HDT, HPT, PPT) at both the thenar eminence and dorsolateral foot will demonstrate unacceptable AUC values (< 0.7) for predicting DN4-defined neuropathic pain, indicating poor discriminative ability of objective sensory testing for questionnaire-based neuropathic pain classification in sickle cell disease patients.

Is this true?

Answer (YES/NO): YES